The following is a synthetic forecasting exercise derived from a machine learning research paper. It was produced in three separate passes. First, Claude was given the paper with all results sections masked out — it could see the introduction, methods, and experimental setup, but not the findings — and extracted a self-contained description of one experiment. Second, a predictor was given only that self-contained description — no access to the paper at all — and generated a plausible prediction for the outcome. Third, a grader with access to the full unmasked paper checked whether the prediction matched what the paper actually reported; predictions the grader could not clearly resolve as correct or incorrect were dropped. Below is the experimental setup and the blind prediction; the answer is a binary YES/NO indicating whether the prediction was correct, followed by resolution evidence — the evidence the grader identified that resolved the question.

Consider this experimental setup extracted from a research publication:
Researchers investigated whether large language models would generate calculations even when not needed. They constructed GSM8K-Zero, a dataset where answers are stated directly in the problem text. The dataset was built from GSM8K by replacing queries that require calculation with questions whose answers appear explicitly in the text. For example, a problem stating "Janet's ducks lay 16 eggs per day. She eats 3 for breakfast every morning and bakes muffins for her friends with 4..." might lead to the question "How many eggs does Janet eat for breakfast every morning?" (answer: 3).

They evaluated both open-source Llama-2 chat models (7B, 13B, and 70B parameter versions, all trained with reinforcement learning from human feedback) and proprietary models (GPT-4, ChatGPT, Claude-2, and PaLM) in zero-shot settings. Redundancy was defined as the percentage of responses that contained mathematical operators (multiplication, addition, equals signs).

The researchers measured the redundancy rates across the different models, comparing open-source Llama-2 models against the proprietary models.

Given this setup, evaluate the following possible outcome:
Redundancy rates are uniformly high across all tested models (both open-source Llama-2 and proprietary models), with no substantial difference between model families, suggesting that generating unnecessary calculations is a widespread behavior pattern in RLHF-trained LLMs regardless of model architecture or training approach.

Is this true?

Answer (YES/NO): NO